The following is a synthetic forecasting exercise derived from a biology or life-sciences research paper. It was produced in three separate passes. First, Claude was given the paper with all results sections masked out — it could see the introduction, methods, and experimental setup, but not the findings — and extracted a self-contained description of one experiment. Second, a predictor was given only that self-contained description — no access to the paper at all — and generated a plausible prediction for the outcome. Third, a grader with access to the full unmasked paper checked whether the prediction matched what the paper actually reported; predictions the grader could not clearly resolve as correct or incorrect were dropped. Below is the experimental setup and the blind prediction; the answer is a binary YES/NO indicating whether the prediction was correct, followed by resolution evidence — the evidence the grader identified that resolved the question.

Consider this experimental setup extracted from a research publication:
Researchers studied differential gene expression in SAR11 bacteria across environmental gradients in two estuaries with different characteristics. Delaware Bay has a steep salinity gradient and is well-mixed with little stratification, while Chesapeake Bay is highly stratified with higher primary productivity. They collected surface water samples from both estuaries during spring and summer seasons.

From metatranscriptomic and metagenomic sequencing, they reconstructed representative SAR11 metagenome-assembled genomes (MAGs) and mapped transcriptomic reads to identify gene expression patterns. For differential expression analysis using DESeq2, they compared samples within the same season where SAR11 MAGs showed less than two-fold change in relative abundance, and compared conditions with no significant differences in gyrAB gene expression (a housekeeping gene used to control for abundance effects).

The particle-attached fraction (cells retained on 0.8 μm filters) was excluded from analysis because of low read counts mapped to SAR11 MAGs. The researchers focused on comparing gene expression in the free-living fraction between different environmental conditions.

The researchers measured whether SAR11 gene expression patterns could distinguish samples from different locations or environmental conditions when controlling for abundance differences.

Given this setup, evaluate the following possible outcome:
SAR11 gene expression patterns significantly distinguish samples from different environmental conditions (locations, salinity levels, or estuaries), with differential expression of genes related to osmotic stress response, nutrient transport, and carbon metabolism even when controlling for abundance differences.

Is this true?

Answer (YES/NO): NO